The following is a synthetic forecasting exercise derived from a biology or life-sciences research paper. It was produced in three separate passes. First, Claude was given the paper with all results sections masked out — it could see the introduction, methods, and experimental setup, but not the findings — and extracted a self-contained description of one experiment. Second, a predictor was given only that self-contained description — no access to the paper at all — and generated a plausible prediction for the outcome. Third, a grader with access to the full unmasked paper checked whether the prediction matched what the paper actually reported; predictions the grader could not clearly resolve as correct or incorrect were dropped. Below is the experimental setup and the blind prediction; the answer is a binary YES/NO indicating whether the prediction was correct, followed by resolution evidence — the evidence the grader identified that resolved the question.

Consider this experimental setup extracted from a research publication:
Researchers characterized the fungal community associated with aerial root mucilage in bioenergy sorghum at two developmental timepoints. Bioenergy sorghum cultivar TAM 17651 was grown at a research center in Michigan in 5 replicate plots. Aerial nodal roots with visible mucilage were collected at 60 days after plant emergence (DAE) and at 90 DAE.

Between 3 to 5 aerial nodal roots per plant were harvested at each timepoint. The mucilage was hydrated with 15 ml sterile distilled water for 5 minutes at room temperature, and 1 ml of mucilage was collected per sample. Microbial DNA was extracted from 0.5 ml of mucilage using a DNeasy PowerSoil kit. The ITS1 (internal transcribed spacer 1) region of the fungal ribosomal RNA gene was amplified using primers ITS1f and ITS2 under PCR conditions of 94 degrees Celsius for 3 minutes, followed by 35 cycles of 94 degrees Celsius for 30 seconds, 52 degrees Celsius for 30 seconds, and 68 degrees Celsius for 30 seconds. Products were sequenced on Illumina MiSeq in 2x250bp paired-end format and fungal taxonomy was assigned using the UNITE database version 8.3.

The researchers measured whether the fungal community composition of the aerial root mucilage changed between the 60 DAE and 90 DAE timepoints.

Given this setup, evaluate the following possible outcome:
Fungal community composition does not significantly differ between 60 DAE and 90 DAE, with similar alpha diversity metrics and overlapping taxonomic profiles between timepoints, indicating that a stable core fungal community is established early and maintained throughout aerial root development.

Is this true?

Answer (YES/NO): NO